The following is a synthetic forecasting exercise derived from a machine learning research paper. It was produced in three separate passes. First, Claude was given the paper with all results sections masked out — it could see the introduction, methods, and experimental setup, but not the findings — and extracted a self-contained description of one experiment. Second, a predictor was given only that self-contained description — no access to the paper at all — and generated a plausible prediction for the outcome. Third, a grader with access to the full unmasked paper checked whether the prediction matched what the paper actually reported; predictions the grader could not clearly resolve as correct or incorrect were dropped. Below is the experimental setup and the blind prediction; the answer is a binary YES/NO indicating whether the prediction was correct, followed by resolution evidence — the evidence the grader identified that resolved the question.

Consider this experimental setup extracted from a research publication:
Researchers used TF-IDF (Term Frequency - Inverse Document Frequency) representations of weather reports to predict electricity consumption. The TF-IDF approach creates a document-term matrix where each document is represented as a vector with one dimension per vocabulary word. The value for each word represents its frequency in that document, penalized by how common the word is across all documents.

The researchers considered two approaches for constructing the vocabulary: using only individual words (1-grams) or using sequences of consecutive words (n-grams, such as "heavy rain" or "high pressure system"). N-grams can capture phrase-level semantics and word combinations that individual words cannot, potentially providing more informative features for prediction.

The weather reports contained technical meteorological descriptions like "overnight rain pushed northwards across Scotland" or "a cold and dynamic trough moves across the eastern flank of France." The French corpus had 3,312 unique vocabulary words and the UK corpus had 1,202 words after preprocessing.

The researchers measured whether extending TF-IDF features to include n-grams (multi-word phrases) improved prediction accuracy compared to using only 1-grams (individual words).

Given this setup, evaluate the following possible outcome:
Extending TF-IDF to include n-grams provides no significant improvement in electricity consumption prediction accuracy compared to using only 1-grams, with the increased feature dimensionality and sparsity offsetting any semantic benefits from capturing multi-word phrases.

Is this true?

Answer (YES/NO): YES